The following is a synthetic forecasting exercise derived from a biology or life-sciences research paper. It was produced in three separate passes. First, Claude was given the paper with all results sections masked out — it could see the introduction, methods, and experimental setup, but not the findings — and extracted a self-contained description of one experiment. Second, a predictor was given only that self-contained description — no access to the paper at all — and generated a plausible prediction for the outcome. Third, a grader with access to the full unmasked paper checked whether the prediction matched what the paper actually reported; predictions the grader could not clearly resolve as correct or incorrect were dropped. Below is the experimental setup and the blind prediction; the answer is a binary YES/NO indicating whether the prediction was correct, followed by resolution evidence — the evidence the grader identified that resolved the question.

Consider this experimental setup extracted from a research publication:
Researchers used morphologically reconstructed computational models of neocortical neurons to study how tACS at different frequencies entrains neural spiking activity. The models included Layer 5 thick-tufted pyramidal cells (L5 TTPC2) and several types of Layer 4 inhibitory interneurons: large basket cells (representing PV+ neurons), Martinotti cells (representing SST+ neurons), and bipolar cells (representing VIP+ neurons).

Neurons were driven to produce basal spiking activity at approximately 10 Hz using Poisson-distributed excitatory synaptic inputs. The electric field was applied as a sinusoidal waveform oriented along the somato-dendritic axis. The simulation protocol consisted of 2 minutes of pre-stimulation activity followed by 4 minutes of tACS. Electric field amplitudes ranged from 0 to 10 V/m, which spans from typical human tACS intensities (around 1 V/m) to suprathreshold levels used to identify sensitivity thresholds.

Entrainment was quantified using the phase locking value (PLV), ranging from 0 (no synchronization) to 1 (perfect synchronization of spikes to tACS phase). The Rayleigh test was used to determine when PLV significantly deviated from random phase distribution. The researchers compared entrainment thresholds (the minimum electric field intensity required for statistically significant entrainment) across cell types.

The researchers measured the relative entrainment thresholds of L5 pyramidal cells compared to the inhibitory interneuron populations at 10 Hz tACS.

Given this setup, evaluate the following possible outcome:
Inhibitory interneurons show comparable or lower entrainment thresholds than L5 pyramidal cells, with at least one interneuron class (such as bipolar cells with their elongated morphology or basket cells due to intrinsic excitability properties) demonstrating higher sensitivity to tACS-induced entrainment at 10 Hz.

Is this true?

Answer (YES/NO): NO